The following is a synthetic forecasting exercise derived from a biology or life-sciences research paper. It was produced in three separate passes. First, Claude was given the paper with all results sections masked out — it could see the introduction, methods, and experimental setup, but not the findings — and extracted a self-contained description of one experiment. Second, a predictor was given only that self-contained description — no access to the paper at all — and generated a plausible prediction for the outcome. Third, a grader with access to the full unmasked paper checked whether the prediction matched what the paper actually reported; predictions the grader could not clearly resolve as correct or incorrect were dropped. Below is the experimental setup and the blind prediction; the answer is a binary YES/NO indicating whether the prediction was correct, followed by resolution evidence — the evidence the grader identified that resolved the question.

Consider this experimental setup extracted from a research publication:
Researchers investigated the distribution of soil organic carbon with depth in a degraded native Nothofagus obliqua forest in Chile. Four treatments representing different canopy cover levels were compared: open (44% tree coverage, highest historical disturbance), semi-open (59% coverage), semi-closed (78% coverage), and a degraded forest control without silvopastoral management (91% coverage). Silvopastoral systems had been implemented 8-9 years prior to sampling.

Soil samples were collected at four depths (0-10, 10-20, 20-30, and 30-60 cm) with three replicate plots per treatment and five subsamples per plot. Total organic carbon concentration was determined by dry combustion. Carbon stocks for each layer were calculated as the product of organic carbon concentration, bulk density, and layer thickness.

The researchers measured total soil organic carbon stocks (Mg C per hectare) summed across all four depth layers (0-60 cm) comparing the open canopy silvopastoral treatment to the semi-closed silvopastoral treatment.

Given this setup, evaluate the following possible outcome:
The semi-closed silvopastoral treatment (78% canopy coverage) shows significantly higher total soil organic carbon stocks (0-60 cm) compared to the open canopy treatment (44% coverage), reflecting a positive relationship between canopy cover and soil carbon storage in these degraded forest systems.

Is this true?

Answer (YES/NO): NO